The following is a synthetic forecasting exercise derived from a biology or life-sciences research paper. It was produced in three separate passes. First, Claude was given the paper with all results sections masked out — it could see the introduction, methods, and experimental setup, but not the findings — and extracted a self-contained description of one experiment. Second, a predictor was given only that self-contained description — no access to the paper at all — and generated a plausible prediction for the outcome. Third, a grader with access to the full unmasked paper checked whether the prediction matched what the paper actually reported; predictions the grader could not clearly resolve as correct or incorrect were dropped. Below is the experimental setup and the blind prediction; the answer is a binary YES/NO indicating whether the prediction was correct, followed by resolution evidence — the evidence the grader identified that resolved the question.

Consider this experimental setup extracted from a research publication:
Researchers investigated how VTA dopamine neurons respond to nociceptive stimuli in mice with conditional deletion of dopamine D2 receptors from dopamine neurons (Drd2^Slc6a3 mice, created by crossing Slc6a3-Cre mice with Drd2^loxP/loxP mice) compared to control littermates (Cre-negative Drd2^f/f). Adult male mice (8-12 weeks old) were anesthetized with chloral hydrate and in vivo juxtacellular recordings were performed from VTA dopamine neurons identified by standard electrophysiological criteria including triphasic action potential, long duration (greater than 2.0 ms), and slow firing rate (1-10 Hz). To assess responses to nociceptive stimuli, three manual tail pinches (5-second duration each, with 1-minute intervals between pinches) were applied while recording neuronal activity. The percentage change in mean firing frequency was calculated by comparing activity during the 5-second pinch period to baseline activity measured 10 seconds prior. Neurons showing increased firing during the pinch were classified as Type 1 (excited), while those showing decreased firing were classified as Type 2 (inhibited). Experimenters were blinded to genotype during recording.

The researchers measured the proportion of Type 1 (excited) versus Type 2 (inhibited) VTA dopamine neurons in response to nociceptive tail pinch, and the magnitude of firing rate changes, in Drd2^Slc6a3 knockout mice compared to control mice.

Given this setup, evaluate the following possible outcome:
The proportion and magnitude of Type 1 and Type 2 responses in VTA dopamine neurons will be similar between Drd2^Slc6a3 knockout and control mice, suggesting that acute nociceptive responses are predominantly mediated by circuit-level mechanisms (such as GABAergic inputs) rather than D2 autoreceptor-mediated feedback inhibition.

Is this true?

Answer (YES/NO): NO